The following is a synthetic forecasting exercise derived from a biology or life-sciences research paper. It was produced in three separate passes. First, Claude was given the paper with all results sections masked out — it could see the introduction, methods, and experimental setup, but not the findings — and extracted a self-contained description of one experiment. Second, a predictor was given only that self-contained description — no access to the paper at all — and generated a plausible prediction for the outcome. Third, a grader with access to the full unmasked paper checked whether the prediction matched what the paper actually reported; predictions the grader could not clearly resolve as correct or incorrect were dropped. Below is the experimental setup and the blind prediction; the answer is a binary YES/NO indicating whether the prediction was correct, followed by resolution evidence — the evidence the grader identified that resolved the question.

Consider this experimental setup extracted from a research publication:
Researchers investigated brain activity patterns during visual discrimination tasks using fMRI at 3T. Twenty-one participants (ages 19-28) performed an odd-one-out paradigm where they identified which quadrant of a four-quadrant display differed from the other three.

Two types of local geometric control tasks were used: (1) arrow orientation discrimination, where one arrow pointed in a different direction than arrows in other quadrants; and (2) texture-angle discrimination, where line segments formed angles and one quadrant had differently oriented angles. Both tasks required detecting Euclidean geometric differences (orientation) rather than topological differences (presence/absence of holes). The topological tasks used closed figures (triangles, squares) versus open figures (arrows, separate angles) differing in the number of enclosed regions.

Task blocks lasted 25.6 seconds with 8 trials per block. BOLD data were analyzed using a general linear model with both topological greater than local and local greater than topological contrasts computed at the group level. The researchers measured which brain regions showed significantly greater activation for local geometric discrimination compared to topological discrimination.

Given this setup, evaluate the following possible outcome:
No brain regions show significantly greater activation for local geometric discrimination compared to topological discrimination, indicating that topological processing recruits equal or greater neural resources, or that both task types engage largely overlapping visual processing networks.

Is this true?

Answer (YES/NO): YES